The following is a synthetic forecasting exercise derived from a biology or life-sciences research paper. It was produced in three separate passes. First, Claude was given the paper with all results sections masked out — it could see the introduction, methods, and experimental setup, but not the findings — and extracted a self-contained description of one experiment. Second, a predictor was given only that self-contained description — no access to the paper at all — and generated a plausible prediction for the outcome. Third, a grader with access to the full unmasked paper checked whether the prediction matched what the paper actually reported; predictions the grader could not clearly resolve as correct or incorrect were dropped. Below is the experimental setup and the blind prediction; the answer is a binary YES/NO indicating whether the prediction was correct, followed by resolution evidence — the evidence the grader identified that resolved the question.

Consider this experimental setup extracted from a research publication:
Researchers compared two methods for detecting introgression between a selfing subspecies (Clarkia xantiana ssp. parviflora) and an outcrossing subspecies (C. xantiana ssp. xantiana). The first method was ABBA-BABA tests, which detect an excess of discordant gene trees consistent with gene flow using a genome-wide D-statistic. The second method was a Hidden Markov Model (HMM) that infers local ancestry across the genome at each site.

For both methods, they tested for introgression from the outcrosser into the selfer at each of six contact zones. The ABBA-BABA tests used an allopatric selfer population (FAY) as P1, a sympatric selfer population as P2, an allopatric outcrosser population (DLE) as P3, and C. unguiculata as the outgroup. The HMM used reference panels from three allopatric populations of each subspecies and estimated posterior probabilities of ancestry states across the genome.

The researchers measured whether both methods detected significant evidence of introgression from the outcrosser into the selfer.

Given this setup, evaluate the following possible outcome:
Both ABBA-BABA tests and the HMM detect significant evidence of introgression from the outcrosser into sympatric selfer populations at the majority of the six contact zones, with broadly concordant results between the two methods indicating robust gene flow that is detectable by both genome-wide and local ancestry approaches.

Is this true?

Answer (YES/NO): NO